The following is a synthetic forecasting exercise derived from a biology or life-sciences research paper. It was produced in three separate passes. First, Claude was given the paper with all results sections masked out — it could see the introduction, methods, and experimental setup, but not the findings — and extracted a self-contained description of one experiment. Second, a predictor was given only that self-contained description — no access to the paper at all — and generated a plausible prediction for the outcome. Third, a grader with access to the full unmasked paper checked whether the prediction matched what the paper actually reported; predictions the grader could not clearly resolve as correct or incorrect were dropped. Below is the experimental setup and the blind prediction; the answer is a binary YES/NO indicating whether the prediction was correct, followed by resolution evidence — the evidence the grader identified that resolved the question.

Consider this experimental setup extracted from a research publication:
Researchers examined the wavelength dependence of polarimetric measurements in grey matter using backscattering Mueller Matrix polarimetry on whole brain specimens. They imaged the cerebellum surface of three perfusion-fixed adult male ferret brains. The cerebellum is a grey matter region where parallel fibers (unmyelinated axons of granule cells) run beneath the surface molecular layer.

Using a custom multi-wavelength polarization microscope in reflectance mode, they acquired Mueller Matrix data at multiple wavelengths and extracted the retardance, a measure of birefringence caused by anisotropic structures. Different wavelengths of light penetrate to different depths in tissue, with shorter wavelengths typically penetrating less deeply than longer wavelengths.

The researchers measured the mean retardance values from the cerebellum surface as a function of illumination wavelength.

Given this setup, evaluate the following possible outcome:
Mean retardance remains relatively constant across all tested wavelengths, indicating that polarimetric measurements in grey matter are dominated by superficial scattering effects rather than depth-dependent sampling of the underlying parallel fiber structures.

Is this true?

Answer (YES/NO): NO